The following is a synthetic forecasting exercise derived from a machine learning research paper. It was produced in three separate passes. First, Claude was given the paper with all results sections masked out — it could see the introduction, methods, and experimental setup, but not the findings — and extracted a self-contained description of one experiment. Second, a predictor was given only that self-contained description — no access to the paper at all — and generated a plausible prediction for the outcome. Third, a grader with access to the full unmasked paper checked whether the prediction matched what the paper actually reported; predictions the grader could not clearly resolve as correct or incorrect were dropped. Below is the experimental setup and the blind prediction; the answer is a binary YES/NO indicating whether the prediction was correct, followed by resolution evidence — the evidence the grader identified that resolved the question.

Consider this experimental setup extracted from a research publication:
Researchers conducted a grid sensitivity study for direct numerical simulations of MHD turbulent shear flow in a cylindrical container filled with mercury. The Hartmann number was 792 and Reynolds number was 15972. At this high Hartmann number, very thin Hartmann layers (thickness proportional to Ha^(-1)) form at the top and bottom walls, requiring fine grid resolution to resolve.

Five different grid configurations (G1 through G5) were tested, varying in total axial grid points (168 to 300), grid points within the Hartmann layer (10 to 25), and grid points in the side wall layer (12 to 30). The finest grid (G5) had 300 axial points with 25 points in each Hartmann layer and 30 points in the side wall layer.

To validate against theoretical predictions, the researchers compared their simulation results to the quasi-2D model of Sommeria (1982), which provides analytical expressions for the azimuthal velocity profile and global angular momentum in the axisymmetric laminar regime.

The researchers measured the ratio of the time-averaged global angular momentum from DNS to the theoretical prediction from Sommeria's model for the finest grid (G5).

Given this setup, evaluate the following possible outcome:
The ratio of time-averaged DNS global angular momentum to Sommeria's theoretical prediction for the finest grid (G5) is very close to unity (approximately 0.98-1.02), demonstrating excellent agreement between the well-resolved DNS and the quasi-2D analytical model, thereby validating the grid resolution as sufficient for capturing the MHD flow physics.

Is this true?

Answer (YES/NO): YES